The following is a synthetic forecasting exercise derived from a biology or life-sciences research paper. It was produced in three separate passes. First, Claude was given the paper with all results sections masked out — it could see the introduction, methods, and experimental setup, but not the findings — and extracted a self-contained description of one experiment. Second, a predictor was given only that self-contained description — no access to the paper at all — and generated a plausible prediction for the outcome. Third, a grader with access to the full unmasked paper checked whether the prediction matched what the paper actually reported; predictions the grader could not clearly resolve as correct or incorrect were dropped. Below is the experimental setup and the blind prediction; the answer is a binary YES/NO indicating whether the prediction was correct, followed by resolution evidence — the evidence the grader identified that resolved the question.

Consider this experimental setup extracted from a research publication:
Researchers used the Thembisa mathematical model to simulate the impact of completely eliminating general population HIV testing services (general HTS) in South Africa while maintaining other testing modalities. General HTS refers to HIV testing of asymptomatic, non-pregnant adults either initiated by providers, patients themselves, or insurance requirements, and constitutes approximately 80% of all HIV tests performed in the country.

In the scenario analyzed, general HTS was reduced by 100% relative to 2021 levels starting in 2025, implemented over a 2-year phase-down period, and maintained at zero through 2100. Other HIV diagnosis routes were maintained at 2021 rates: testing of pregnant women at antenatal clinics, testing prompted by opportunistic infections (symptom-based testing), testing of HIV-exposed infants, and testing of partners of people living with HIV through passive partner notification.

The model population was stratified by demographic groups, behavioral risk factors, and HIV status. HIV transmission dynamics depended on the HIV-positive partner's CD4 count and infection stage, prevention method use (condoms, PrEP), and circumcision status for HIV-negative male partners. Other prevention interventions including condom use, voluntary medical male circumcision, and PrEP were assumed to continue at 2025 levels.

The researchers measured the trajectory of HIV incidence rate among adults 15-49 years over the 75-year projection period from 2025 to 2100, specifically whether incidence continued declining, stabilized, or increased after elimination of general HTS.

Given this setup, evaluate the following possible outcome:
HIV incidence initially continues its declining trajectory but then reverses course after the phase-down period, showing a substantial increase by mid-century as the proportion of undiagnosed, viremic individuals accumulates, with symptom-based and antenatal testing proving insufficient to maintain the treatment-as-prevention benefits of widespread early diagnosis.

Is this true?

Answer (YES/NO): NO